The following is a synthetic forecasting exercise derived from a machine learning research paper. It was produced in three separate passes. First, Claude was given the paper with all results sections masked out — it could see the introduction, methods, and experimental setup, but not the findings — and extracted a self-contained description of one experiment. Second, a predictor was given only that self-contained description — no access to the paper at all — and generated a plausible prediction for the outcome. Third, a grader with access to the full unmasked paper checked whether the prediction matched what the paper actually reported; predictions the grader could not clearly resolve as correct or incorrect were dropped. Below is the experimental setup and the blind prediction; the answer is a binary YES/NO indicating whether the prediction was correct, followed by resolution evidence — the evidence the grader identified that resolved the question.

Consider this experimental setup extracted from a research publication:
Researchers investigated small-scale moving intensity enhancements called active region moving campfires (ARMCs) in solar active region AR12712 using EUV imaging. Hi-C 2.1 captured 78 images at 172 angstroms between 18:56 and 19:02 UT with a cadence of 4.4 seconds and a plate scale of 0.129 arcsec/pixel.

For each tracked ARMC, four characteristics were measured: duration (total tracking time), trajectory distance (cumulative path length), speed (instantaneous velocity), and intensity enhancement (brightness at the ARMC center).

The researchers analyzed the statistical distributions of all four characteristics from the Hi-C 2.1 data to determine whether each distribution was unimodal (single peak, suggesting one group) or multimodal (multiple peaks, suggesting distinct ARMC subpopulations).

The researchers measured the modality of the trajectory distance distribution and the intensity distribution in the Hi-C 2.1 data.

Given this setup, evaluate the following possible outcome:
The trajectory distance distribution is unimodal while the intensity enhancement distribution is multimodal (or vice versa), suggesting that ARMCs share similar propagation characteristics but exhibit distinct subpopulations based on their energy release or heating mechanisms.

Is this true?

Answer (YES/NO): YES